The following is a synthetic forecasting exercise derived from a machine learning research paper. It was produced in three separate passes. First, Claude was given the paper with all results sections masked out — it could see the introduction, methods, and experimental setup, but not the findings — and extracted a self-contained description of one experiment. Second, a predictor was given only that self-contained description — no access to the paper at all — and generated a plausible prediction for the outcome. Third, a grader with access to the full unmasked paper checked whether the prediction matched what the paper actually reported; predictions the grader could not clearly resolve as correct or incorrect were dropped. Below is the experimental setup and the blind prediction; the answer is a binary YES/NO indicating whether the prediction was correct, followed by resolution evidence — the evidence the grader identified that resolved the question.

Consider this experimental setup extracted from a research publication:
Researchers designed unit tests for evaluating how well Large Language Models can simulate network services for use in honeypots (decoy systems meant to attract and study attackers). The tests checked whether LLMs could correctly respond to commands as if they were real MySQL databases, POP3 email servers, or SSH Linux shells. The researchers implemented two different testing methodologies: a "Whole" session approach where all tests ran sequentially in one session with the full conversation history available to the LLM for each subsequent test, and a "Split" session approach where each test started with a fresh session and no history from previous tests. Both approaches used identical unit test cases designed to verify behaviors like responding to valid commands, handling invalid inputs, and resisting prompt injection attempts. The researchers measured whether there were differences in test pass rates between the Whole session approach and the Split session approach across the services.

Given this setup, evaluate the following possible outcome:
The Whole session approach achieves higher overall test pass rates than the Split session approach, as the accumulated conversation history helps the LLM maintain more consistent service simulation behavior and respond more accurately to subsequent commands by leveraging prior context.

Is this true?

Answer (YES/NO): YES